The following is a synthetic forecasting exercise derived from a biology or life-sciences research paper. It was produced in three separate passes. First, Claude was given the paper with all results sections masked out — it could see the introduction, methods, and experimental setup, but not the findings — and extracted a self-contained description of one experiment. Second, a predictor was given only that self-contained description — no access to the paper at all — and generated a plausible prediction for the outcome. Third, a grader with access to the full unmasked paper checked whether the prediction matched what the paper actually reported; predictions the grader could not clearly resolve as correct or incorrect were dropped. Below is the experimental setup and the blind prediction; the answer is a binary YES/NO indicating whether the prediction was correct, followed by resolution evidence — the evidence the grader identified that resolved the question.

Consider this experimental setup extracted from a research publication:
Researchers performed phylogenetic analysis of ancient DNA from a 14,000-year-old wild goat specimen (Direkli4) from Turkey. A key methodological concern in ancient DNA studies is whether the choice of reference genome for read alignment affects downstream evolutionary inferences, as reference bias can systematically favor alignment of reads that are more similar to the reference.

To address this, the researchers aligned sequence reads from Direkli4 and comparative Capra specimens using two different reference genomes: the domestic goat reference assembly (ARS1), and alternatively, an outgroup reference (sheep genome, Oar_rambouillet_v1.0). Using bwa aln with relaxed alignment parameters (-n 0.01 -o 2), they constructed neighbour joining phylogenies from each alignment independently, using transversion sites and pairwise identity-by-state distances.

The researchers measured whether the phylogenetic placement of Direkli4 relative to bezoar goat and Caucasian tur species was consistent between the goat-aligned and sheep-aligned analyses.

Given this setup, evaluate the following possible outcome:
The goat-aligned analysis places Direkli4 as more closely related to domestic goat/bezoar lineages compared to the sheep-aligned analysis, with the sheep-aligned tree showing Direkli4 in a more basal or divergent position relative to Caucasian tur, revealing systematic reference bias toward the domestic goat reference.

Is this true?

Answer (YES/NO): NO